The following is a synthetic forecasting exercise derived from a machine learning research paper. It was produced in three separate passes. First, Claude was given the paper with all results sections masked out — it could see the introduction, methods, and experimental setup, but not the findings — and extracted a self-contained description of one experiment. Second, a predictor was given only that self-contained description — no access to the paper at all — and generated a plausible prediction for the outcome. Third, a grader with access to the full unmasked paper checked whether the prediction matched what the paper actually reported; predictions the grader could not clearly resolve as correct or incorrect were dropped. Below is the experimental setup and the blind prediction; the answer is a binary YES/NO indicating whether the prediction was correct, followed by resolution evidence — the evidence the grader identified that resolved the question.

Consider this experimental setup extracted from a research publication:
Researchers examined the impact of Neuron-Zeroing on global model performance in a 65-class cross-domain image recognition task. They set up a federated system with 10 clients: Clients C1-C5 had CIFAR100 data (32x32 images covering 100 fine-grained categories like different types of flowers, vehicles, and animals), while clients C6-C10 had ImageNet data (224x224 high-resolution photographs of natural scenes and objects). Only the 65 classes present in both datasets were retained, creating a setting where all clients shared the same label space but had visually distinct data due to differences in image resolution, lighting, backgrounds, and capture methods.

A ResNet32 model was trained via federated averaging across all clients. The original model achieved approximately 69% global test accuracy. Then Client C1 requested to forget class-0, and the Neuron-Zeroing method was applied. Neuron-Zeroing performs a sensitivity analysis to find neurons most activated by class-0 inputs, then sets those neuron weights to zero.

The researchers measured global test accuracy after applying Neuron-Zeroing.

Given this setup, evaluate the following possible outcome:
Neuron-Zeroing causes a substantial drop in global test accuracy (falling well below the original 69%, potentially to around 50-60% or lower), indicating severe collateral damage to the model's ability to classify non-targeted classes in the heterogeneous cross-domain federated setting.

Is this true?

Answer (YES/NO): YES